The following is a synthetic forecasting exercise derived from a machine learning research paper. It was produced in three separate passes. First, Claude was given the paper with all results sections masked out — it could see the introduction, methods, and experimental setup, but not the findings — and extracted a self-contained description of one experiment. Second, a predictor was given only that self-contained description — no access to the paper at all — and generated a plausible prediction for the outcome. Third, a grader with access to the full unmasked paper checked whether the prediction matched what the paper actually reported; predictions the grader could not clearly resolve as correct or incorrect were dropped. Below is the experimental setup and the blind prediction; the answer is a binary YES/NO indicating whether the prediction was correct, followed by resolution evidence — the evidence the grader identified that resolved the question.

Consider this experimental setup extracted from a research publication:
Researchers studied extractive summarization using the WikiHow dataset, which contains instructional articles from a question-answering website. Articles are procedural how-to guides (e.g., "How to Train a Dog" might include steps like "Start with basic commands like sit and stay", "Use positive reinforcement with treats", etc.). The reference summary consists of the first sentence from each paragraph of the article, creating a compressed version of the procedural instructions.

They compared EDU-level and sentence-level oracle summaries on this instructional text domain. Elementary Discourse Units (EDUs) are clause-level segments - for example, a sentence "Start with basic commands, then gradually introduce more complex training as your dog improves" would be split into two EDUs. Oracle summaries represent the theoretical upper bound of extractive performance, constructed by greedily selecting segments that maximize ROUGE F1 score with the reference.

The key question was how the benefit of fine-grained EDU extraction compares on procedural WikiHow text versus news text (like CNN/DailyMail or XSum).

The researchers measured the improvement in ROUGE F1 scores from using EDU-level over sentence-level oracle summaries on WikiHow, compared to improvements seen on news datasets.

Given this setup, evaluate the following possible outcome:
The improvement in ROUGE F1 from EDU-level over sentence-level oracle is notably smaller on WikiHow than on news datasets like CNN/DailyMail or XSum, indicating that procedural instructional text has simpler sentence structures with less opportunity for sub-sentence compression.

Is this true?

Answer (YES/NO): NO